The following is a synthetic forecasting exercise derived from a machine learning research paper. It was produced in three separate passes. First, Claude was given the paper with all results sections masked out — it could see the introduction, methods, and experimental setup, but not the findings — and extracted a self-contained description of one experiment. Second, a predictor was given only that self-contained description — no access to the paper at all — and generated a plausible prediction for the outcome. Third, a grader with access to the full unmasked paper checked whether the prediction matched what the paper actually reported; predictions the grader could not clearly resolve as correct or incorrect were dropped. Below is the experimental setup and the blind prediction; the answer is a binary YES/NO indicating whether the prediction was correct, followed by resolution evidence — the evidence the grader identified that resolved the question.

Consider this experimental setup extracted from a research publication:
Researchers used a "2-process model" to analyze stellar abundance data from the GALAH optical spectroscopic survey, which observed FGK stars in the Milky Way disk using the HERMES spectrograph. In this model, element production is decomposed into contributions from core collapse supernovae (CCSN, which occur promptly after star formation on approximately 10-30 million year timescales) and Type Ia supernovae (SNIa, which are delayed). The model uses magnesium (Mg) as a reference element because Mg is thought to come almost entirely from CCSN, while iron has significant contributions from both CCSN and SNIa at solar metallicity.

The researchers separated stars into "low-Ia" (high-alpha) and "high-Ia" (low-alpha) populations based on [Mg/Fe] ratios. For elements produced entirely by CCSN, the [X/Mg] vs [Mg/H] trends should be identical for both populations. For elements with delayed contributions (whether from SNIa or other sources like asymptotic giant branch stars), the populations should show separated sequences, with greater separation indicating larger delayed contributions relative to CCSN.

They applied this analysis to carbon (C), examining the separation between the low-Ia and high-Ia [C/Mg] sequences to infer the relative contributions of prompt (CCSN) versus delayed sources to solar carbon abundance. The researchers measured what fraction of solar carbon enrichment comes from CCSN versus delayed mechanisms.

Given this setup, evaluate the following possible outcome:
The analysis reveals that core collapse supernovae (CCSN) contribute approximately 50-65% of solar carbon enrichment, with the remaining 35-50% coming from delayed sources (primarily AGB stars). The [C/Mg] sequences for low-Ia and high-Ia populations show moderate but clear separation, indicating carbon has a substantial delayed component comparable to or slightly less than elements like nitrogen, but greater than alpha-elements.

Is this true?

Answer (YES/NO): NO